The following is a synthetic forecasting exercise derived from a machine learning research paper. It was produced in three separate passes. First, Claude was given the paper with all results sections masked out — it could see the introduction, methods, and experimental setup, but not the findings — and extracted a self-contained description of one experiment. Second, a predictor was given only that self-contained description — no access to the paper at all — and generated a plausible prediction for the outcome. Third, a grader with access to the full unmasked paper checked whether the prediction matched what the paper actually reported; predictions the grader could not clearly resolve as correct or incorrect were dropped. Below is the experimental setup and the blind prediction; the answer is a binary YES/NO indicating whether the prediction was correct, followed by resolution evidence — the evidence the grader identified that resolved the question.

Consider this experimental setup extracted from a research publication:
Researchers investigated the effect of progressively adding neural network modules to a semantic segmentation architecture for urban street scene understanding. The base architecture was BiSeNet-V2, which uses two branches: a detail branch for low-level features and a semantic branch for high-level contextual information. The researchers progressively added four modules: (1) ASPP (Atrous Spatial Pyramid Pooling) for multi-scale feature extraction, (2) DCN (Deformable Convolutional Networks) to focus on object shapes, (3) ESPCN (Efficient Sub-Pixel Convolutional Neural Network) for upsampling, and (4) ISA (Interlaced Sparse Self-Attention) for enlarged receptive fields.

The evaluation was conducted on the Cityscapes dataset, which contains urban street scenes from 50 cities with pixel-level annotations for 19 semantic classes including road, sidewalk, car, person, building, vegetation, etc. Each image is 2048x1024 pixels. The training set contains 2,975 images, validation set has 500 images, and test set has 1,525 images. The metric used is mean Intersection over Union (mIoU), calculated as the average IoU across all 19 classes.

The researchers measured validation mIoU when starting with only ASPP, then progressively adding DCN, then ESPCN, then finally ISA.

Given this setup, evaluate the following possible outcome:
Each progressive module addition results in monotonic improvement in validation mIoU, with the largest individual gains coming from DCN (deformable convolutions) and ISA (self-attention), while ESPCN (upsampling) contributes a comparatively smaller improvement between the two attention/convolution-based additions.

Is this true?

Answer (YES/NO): NO